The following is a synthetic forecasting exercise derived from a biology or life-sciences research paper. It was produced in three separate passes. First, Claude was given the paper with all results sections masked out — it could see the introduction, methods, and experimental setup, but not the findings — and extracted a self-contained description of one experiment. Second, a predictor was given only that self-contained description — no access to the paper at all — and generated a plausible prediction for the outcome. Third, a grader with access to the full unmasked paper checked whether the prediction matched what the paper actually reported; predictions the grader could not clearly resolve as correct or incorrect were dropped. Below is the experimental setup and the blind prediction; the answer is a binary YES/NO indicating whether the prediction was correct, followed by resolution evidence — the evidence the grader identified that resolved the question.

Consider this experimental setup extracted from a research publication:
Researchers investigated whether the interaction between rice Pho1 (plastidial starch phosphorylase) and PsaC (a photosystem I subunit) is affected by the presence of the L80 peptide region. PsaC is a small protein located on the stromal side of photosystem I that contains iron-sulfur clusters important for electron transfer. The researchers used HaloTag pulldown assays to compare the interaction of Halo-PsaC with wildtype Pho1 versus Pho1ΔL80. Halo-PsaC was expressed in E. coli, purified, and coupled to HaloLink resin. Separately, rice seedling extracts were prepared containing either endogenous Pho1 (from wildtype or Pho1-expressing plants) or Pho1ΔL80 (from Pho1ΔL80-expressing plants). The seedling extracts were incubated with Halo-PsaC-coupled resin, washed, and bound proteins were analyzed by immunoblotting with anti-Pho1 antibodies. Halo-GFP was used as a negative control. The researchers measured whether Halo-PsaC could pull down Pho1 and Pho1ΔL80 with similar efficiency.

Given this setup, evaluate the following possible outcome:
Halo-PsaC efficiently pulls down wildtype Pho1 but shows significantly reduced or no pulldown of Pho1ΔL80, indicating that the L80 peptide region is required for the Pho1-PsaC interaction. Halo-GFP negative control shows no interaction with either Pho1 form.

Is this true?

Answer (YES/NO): NO